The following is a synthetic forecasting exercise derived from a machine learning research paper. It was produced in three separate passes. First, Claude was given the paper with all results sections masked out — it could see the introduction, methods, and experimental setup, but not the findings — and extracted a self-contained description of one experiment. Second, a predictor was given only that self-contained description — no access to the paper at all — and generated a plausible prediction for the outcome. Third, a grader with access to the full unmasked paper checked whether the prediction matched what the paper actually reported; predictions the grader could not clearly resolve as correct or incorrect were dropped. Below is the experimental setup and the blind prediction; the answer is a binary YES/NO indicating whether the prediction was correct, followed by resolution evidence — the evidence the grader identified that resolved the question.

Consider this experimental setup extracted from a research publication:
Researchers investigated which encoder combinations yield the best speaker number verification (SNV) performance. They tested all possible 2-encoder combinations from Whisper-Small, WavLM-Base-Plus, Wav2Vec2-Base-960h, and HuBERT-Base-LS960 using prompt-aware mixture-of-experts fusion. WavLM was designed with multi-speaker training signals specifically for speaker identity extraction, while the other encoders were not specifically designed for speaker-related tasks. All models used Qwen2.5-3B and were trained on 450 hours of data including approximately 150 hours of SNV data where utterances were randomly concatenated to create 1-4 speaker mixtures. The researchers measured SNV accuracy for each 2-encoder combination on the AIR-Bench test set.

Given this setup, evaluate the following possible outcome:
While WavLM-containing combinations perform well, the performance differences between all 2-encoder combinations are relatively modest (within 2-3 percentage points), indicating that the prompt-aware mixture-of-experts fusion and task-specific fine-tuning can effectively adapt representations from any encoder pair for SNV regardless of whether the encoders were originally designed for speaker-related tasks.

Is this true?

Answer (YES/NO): NO